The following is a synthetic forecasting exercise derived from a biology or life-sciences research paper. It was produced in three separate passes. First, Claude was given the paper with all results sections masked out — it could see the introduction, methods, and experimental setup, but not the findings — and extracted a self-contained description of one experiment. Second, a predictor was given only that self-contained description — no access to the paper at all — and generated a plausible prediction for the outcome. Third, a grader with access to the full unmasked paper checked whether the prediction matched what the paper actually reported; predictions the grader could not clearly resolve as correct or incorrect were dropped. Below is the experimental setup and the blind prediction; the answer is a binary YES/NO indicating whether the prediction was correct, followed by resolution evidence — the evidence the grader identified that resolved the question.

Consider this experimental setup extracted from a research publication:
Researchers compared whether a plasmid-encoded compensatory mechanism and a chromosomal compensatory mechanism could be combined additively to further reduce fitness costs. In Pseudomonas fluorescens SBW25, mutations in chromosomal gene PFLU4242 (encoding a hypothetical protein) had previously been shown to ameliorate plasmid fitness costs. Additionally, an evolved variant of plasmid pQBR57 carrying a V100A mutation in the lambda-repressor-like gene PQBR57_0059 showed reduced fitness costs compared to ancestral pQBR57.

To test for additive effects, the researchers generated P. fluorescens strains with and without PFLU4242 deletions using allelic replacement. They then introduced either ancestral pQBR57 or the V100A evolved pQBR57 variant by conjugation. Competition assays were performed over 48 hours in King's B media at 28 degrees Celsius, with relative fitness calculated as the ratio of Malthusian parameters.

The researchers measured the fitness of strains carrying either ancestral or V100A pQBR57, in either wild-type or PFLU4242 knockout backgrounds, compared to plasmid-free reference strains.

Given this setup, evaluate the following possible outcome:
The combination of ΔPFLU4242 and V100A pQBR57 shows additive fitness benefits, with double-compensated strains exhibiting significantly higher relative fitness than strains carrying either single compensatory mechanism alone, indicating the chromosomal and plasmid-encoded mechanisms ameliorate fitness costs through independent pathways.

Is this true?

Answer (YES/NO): NO